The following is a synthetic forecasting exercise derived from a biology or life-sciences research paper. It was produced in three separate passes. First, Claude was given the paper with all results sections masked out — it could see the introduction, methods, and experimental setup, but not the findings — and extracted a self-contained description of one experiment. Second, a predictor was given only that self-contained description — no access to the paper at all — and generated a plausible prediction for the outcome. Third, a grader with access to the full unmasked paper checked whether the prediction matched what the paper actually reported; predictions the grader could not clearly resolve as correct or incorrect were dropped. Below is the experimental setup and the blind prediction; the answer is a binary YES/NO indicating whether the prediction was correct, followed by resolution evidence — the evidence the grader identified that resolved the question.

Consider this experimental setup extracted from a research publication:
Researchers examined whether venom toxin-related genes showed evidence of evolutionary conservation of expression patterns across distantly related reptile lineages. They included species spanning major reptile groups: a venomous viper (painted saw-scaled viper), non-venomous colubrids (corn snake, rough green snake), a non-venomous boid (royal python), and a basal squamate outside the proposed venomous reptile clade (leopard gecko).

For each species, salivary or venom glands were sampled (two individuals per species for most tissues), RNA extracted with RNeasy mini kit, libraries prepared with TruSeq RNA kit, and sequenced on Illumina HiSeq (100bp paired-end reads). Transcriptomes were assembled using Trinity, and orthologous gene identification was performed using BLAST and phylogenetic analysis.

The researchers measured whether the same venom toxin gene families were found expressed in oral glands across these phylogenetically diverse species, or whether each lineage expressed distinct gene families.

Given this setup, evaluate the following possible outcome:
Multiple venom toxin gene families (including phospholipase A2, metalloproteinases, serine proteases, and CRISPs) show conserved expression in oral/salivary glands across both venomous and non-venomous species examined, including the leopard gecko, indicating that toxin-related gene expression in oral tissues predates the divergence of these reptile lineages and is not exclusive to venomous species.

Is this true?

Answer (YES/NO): YES